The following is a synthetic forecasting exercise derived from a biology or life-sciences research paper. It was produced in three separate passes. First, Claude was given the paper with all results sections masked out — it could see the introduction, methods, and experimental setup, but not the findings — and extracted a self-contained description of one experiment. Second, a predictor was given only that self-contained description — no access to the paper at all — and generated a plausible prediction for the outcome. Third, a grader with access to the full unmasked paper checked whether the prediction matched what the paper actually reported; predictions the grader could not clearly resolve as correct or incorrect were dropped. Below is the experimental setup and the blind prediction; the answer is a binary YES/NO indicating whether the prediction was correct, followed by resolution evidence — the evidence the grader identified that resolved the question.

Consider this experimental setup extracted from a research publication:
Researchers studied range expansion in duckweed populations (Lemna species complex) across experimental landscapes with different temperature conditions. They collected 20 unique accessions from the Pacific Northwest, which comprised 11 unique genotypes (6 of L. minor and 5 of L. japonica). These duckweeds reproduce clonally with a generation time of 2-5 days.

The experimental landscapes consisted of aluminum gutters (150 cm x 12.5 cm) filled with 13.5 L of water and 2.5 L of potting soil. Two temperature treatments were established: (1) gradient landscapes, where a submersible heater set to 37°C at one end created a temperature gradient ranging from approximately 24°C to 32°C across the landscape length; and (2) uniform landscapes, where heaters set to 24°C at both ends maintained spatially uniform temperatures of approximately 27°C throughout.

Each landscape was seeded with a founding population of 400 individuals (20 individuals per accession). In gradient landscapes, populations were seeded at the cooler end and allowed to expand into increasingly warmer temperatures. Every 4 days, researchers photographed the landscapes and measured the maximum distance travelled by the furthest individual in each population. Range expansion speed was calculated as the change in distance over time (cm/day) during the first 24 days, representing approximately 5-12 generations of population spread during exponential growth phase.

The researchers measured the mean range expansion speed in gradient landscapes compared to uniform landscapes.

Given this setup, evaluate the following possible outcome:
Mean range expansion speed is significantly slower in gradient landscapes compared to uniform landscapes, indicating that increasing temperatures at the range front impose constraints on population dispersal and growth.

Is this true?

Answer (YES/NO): YES